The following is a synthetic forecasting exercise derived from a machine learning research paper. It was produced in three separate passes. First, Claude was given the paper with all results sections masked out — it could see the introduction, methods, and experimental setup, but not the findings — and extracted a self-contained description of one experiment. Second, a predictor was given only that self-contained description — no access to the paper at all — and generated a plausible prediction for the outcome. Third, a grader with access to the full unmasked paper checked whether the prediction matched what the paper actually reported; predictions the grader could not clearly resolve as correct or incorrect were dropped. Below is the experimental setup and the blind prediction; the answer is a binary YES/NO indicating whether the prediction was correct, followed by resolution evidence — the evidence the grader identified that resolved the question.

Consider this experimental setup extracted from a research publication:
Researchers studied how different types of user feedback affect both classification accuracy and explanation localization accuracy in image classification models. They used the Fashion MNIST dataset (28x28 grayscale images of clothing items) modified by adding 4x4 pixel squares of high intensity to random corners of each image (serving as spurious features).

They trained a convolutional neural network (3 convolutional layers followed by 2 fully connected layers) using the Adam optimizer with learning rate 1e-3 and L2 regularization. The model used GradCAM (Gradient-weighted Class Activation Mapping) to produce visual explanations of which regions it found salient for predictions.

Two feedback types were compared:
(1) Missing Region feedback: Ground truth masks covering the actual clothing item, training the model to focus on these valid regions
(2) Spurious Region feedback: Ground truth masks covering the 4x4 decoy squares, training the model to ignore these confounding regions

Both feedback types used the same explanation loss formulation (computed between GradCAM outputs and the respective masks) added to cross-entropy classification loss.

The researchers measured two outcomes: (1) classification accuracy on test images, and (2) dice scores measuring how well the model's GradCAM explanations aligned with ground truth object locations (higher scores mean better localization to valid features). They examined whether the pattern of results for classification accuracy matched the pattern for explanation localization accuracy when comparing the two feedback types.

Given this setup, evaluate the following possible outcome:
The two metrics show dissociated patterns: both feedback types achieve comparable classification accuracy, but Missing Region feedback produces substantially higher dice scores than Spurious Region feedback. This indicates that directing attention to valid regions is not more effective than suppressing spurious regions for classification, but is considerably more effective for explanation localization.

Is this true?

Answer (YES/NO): NO